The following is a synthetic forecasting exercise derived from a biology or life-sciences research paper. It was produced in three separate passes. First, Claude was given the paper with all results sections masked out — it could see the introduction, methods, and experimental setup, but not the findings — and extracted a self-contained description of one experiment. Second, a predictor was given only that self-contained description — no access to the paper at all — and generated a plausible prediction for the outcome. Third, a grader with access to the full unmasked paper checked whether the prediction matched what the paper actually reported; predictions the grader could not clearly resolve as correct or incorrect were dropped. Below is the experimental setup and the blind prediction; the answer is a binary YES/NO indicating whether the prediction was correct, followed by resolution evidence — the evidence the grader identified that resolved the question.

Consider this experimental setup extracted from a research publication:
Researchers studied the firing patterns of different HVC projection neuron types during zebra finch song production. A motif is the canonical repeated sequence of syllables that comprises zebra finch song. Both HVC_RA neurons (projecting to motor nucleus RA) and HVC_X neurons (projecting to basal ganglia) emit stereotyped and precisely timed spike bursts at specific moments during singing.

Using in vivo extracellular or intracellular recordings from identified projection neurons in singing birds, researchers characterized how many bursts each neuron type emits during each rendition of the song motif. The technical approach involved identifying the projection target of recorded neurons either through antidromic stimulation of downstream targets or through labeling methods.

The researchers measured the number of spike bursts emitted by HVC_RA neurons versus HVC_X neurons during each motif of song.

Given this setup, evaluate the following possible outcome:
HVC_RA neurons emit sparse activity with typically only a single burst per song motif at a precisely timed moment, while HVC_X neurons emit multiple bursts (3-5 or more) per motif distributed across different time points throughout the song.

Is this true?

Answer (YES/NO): NO